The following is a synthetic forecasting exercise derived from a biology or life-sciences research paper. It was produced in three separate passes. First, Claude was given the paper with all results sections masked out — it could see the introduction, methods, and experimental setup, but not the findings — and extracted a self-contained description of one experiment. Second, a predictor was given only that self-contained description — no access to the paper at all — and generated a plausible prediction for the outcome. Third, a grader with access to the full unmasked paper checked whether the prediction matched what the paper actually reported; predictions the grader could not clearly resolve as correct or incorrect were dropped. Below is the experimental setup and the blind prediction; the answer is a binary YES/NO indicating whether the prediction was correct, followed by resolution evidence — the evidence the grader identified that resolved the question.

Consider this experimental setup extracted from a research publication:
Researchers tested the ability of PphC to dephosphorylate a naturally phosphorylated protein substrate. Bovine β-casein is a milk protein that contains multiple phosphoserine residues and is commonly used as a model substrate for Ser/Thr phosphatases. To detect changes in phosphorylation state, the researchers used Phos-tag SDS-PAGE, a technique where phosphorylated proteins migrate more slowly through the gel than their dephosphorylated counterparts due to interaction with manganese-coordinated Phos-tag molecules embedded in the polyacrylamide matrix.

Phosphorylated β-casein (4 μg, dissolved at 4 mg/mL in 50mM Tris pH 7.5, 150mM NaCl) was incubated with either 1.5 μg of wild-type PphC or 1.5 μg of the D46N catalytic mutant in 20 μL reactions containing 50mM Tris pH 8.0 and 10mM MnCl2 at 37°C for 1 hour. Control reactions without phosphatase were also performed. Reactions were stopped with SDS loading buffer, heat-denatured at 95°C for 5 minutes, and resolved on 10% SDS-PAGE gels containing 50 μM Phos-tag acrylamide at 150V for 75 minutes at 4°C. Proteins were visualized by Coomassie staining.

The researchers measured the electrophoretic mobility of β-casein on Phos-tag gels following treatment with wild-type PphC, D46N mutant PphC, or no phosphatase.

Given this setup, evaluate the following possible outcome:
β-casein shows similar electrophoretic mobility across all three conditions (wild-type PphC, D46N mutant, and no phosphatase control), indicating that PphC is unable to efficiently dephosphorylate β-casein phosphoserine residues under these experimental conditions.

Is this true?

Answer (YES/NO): NO